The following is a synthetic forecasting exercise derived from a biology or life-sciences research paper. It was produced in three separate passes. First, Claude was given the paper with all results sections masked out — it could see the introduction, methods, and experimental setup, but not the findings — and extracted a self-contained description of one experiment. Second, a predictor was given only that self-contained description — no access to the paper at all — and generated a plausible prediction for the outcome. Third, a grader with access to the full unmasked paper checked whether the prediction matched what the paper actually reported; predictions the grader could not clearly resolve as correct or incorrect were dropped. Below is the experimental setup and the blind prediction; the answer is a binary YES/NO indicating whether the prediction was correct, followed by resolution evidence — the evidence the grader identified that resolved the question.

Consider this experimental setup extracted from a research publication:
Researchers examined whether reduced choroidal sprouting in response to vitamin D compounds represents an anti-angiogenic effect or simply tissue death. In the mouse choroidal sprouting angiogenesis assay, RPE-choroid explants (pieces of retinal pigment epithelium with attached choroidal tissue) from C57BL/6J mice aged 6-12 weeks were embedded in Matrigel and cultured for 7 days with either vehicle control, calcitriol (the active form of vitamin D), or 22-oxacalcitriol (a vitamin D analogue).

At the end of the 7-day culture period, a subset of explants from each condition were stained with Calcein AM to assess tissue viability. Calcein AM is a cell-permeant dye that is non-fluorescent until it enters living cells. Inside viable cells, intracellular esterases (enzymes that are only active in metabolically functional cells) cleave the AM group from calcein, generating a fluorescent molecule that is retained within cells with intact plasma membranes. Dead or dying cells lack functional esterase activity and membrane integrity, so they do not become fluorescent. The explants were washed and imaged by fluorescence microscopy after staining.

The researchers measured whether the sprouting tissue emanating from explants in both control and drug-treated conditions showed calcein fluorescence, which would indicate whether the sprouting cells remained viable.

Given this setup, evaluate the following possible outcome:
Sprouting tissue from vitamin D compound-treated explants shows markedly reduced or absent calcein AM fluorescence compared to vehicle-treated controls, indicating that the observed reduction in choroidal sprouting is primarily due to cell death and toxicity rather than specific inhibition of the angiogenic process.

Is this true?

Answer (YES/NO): NO